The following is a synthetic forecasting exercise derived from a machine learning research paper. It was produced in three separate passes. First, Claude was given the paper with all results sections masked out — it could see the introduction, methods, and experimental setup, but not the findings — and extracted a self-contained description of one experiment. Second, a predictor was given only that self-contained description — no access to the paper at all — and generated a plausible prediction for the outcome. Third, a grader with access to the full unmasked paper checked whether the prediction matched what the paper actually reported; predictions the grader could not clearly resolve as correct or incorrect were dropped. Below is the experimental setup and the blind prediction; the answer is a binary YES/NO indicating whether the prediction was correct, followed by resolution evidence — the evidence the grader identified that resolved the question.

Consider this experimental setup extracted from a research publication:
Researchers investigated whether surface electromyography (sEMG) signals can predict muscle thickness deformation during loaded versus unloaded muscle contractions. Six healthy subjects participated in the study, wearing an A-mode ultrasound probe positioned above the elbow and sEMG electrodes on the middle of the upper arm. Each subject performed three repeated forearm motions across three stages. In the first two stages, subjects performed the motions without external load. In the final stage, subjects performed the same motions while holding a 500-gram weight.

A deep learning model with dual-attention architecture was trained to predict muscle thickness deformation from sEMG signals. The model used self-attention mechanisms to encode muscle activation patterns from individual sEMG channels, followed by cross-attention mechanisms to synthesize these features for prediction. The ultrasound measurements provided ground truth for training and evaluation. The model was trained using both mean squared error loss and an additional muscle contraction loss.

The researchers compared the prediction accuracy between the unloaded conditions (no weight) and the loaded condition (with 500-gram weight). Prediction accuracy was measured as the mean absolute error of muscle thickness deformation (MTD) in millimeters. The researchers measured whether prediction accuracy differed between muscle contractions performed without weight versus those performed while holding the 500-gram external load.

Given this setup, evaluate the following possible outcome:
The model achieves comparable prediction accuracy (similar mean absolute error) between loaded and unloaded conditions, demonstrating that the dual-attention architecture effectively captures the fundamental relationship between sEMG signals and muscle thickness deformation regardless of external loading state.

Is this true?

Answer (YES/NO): NO